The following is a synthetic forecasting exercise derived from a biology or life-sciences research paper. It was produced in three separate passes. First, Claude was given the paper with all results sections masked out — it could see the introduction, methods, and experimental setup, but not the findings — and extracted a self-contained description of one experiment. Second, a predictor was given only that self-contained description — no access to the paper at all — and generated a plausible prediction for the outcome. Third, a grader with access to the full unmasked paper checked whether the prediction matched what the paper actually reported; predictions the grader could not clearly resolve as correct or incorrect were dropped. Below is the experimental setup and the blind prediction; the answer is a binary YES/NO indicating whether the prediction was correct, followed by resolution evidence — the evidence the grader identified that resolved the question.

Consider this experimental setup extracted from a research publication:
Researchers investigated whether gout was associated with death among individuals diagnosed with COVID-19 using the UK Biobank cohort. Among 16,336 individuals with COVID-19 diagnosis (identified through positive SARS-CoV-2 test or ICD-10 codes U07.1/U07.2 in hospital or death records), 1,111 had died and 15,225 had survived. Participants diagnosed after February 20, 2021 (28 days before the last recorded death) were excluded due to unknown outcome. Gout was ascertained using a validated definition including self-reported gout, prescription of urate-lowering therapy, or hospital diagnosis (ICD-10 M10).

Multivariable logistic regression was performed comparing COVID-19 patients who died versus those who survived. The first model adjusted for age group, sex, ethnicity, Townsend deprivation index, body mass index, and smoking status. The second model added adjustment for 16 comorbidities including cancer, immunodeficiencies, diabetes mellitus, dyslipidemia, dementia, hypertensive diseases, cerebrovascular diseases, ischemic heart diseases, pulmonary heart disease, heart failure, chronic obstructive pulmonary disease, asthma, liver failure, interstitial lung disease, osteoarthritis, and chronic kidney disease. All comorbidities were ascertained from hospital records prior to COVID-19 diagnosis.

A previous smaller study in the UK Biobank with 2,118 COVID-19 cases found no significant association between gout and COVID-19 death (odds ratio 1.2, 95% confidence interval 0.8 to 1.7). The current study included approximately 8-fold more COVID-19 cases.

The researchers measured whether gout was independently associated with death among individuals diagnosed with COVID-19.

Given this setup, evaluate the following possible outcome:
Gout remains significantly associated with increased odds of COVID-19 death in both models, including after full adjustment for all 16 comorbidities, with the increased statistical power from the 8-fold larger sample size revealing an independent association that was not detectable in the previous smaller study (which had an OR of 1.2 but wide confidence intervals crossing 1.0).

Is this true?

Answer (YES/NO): NO